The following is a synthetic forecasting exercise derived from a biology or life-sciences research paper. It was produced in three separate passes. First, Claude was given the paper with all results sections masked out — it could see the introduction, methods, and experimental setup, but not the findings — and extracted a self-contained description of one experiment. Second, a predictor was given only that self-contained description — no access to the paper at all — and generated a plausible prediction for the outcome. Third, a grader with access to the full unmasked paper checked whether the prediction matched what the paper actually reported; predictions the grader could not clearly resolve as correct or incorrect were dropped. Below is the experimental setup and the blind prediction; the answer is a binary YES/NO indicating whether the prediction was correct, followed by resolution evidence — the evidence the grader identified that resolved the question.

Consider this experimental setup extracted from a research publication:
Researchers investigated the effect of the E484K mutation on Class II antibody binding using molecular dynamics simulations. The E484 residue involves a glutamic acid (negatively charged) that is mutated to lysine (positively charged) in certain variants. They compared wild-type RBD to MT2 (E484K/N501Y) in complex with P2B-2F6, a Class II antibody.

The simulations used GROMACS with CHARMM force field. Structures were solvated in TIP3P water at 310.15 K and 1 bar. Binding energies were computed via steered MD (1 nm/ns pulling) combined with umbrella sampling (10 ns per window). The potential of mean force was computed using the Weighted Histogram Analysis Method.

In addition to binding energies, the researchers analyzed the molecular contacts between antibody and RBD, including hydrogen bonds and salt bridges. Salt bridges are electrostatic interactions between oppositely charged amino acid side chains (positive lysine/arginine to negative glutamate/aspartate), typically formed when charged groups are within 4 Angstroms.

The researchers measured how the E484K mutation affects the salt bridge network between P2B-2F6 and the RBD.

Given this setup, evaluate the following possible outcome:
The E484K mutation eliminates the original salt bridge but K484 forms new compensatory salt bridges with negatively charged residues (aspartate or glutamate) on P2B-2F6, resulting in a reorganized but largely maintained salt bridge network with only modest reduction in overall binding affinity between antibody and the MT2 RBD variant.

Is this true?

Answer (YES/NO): NO